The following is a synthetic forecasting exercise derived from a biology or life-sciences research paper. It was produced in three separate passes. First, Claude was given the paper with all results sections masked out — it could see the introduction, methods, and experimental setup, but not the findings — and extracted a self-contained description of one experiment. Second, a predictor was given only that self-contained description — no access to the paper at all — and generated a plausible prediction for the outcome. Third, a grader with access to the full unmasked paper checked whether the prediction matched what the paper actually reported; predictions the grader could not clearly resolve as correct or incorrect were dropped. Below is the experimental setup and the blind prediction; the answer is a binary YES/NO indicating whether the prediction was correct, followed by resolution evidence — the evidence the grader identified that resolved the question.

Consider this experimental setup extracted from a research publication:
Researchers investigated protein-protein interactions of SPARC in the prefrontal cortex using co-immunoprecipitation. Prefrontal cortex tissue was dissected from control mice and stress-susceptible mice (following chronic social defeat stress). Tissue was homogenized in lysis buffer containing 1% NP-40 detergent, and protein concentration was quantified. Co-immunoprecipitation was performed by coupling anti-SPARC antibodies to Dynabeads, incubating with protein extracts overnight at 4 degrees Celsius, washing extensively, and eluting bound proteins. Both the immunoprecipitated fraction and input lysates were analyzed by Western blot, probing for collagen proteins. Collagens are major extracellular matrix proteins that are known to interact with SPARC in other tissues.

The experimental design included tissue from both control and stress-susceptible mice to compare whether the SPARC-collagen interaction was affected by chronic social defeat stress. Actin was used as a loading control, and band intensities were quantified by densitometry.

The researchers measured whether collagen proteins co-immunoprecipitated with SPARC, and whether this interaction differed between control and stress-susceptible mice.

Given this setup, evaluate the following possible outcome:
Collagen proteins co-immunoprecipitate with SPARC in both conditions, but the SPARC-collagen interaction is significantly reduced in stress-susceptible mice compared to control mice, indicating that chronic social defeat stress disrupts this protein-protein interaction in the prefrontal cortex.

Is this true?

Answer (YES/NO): NO